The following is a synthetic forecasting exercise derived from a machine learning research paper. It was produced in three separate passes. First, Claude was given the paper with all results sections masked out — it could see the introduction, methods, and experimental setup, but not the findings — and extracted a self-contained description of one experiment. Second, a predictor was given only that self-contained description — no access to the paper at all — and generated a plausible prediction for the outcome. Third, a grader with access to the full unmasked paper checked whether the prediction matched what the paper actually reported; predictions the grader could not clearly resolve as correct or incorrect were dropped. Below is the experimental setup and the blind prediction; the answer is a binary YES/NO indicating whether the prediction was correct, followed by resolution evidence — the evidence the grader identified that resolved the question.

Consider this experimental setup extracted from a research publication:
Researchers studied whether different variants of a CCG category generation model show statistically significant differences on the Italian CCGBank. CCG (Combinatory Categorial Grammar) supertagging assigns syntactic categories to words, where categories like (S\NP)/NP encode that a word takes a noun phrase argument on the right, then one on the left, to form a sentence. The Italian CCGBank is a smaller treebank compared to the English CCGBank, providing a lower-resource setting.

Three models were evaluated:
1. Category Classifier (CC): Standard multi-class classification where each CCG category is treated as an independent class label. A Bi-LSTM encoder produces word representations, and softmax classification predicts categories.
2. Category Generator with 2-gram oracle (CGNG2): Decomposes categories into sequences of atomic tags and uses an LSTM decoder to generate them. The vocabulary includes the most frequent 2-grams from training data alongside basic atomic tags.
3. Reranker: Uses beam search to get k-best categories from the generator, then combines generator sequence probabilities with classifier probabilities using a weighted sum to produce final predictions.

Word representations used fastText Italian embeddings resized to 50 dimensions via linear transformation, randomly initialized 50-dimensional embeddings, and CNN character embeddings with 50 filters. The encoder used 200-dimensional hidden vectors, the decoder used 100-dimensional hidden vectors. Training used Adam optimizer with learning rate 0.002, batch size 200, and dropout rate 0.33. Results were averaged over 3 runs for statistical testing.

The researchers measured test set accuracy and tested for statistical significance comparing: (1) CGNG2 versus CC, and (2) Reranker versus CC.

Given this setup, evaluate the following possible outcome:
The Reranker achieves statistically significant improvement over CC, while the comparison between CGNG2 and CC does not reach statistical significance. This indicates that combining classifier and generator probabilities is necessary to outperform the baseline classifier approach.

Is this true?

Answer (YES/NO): NO